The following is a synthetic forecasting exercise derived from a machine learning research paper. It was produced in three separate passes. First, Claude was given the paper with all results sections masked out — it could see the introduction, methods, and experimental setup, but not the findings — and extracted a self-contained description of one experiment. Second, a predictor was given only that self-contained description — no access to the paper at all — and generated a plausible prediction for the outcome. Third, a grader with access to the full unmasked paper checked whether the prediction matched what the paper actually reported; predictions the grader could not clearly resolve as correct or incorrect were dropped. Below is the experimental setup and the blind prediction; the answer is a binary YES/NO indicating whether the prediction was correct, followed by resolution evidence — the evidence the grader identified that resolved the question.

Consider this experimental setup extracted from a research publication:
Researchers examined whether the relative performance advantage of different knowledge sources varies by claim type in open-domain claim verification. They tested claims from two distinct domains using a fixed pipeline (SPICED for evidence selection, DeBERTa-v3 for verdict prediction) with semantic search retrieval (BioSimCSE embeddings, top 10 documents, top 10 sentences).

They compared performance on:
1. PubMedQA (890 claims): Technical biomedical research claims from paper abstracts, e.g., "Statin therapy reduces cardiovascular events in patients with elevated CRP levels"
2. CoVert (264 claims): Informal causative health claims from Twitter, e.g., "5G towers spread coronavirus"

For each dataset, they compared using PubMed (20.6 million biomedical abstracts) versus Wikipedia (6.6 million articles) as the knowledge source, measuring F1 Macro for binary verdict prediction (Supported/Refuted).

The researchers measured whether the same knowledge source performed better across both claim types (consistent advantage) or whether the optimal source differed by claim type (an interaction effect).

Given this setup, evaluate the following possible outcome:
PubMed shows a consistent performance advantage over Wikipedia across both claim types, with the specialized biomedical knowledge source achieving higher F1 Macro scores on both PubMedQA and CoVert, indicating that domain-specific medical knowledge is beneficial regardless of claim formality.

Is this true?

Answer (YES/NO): NO